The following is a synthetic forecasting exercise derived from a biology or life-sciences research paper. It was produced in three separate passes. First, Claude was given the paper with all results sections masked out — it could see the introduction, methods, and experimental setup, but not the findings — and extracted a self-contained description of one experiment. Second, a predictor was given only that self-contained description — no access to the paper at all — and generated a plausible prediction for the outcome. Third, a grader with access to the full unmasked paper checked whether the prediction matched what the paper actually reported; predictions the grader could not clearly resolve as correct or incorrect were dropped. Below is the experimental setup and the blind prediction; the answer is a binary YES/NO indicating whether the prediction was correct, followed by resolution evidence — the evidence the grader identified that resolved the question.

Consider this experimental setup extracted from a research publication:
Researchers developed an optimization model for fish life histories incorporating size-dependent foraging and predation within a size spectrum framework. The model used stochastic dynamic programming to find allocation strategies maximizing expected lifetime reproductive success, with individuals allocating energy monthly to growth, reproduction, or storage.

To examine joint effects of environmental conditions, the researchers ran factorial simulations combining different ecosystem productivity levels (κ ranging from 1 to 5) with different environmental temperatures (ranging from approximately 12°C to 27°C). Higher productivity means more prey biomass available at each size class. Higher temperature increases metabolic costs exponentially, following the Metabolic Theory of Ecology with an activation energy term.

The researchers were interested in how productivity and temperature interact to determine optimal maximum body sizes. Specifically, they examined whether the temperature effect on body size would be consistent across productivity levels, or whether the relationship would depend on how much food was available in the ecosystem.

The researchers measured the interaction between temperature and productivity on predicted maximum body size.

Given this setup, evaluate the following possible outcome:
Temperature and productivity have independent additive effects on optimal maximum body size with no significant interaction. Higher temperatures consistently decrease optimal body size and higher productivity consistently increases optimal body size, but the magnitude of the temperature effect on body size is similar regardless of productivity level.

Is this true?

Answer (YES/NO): NO